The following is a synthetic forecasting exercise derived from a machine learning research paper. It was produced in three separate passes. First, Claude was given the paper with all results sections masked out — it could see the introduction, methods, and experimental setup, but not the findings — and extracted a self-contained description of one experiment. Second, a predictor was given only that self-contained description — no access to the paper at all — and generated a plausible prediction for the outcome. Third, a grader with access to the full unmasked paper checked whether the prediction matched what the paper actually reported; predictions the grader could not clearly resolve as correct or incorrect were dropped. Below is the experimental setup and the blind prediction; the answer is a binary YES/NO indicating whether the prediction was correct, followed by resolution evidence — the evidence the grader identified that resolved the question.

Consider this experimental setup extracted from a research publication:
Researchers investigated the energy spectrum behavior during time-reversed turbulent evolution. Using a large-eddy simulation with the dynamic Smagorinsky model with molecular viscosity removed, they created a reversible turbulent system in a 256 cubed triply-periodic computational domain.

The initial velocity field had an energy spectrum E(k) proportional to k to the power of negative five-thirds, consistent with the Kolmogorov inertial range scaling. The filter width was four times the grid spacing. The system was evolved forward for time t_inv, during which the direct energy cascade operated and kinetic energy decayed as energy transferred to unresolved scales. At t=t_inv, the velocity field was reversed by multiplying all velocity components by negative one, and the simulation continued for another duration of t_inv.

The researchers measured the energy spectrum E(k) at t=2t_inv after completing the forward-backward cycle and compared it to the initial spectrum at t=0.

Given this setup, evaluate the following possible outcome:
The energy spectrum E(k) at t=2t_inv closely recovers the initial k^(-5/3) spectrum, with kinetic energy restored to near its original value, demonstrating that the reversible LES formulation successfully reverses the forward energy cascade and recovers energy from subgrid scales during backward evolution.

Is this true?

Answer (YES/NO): YES